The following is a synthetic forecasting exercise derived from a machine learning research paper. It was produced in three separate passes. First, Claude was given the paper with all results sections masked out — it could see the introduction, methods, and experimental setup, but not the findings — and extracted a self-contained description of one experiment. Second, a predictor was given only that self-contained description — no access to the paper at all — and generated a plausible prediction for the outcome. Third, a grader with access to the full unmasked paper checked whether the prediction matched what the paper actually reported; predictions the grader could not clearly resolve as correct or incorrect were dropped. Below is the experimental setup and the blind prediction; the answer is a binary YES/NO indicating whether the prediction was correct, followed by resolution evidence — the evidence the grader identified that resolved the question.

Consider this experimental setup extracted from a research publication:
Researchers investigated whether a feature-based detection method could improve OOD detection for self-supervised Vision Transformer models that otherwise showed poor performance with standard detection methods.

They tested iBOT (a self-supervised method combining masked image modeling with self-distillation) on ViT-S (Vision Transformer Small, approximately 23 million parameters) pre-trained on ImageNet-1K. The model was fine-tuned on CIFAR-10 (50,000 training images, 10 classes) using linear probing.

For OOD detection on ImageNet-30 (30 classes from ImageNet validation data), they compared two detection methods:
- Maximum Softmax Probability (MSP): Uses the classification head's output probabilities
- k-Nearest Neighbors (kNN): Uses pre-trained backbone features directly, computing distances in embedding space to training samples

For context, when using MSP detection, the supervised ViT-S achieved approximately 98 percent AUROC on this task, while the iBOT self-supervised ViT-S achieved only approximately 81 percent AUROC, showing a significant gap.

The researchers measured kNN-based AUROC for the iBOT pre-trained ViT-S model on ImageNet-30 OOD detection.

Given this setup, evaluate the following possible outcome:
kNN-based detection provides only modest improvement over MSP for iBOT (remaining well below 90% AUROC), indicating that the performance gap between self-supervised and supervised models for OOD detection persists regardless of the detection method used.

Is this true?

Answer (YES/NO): NO